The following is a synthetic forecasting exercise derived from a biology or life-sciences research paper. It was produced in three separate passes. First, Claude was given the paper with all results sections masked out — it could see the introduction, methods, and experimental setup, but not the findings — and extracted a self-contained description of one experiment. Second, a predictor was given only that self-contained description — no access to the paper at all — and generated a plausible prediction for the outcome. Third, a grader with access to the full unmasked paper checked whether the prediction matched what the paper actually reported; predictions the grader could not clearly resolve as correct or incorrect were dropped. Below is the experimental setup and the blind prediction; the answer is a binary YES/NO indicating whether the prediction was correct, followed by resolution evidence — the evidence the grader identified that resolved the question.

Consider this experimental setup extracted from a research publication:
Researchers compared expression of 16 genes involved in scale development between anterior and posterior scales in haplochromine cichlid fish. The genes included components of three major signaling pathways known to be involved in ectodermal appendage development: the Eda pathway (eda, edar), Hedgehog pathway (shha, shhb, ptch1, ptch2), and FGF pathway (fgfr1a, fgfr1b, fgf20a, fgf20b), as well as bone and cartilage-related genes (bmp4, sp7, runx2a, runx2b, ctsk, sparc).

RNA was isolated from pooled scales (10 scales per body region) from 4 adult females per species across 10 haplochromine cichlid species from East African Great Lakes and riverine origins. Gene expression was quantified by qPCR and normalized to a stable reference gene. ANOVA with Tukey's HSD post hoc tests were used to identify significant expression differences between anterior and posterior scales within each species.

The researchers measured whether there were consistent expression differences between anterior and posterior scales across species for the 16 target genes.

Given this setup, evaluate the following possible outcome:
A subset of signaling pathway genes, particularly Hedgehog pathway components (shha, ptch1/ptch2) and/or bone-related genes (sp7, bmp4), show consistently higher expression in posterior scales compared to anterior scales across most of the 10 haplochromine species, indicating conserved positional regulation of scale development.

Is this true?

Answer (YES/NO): NO